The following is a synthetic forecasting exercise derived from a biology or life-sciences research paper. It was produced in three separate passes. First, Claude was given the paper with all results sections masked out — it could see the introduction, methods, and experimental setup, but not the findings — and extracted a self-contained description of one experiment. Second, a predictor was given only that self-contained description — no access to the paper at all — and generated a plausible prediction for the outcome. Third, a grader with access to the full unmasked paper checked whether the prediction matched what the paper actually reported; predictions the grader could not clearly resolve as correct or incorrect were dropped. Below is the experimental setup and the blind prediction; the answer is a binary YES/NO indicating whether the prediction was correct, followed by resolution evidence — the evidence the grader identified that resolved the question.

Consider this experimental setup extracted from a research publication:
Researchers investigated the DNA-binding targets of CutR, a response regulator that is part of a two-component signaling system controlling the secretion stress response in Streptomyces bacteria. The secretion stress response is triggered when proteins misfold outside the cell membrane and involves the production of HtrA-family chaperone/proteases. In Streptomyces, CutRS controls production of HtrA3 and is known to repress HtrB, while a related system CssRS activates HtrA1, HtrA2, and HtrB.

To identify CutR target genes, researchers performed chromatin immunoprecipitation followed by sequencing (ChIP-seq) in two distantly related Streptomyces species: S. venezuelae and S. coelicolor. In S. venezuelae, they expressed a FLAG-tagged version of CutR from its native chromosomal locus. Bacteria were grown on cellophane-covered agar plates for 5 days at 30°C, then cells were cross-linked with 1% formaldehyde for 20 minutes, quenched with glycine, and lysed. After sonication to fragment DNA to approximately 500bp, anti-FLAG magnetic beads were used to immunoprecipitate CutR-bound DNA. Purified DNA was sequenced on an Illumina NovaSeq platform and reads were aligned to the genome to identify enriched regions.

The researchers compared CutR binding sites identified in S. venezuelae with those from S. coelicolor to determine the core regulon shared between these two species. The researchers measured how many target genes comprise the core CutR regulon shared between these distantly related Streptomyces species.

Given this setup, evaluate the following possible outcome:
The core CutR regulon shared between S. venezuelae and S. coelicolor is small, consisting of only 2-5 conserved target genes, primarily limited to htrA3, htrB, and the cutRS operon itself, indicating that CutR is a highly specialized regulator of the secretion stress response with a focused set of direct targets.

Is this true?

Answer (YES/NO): YES